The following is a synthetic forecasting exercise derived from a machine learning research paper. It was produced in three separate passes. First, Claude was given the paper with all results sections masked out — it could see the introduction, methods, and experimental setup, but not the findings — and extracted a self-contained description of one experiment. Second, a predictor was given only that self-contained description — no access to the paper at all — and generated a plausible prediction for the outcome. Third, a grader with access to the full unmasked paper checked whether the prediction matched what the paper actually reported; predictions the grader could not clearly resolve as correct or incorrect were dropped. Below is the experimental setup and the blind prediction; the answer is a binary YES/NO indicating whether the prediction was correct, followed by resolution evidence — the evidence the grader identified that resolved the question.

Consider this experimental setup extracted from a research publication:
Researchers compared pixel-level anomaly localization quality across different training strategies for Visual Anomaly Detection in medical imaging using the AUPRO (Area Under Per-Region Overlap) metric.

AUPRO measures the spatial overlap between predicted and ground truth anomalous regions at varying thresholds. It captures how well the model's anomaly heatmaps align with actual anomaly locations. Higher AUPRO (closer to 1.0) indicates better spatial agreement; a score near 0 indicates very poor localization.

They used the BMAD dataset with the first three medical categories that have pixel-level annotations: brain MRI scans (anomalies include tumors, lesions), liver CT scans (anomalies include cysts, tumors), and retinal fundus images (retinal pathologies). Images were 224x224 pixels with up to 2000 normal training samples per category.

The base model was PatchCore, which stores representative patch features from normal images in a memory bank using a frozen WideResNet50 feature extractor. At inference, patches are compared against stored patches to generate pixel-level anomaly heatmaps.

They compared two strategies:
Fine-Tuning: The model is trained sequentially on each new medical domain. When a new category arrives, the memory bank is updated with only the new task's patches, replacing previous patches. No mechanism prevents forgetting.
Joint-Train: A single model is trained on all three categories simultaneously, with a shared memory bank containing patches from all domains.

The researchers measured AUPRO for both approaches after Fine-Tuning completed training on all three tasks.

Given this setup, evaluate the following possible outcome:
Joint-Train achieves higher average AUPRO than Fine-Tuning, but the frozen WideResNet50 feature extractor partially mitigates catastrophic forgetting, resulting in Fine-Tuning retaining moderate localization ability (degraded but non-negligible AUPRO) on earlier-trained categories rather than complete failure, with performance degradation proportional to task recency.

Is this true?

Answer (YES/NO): NO